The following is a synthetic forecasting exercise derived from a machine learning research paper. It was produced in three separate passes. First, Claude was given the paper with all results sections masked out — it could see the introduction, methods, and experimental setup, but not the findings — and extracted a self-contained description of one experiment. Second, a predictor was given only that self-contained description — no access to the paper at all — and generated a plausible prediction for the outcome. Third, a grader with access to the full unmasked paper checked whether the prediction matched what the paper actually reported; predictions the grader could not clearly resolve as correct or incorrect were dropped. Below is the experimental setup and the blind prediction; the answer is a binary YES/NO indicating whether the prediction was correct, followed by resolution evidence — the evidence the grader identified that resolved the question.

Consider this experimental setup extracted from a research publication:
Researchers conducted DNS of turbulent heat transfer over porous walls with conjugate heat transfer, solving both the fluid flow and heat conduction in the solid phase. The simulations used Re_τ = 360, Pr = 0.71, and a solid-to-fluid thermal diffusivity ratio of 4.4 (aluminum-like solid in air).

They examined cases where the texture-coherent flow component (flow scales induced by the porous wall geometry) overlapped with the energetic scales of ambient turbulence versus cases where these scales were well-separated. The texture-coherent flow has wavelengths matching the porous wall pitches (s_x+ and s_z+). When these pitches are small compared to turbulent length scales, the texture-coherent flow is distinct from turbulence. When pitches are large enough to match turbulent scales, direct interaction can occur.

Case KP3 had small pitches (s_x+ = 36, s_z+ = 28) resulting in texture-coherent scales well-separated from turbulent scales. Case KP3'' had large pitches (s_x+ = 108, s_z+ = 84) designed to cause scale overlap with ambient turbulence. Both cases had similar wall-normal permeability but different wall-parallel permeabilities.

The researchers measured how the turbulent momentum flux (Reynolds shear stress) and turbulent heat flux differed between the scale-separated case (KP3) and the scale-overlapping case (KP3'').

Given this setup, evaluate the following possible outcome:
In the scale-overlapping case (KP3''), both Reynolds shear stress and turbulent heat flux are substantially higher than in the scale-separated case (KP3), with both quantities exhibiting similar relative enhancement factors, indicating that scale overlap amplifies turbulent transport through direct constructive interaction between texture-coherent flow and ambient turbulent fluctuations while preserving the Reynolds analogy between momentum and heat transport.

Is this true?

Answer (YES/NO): NO